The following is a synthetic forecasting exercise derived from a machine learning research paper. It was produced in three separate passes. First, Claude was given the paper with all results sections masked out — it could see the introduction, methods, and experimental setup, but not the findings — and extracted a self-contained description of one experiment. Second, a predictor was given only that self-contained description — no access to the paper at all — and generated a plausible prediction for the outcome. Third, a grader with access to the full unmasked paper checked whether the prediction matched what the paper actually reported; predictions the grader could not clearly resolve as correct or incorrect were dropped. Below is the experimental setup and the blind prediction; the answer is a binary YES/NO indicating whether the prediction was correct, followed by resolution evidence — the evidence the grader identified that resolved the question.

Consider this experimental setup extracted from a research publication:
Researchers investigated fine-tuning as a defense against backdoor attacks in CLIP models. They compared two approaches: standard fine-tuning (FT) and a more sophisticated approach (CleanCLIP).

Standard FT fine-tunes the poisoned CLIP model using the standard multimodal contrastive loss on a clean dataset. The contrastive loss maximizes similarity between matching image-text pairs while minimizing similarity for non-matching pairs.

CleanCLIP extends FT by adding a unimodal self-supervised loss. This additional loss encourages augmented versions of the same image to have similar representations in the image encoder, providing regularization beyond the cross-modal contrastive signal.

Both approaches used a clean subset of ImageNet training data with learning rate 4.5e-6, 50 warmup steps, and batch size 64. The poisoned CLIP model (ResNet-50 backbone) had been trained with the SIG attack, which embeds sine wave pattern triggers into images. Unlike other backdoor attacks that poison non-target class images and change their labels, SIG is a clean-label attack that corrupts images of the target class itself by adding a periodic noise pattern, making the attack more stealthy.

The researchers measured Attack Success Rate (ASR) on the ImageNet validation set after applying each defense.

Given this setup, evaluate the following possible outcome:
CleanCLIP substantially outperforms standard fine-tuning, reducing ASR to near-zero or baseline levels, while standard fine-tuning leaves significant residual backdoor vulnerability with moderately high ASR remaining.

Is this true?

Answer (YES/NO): NO